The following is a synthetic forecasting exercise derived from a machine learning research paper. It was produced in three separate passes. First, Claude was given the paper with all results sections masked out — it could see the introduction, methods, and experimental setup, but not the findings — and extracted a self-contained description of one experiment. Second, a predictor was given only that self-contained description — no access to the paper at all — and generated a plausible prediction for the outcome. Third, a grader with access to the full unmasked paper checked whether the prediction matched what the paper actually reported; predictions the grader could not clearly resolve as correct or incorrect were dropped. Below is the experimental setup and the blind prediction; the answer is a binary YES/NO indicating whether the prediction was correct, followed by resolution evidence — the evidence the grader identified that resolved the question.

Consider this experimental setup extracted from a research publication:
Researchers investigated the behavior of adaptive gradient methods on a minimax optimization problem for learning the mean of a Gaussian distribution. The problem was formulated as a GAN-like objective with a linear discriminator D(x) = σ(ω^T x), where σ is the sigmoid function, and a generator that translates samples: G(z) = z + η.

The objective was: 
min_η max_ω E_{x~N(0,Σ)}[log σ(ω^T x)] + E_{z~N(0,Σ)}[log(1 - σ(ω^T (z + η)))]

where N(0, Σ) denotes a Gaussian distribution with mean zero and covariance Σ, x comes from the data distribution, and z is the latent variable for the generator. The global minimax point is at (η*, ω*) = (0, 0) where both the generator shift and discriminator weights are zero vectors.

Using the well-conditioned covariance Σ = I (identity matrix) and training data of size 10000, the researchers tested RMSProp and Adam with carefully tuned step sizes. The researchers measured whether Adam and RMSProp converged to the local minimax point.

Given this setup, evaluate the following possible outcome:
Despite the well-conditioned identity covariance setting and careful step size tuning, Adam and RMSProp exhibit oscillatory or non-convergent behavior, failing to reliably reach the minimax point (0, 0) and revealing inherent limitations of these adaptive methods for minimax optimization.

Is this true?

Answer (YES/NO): YES